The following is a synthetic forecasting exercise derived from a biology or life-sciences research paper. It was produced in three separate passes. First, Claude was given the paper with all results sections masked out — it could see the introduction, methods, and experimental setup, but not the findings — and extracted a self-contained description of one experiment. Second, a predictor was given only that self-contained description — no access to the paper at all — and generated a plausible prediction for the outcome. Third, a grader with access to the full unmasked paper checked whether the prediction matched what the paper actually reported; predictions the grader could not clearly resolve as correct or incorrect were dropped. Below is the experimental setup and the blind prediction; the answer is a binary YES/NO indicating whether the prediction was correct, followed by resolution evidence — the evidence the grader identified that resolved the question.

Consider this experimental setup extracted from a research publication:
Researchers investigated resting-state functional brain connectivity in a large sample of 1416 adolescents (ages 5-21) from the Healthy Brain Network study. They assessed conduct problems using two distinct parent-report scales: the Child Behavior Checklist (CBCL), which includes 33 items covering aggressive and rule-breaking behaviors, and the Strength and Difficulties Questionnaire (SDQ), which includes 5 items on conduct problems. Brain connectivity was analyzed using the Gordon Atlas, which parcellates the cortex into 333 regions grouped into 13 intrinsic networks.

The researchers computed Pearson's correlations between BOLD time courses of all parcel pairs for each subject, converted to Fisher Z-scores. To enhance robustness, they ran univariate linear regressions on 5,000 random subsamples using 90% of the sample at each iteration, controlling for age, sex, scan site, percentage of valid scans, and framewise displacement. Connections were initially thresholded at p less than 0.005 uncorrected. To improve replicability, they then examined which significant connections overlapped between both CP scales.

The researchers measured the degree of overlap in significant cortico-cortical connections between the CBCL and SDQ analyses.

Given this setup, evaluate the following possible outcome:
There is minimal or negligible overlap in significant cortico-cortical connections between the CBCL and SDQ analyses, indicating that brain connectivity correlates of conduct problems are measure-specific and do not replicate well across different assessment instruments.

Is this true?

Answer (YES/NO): YES